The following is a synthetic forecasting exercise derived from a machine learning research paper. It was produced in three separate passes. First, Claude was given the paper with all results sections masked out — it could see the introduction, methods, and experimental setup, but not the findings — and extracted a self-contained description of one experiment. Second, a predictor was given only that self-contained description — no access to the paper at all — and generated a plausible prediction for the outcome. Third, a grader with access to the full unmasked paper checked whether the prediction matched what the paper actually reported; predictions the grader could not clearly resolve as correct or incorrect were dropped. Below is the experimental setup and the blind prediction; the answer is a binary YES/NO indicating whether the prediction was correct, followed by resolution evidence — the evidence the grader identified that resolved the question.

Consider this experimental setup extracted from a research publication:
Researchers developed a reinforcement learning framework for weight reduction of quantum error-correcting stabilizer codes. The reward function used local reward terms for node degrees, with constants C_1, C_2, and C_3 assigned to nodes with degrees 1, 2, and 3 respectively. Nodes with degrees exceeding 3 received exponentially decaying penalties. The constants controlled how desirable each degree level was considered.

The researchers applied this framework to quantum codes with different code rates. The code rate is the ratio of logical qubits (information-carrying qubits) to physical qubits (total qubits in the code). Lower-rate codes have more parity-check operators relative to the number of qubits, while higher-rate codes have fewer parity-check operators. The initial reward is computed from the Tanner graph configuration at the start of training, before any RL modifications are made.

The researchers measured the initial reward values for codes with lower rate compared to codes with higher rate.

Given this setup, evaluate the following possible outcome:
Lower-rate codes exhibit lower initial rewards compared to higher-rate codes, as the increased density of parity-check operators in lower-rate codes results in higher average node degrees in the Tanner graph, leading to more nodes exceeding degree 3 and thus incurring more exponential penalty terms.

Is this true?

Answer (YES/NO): NO